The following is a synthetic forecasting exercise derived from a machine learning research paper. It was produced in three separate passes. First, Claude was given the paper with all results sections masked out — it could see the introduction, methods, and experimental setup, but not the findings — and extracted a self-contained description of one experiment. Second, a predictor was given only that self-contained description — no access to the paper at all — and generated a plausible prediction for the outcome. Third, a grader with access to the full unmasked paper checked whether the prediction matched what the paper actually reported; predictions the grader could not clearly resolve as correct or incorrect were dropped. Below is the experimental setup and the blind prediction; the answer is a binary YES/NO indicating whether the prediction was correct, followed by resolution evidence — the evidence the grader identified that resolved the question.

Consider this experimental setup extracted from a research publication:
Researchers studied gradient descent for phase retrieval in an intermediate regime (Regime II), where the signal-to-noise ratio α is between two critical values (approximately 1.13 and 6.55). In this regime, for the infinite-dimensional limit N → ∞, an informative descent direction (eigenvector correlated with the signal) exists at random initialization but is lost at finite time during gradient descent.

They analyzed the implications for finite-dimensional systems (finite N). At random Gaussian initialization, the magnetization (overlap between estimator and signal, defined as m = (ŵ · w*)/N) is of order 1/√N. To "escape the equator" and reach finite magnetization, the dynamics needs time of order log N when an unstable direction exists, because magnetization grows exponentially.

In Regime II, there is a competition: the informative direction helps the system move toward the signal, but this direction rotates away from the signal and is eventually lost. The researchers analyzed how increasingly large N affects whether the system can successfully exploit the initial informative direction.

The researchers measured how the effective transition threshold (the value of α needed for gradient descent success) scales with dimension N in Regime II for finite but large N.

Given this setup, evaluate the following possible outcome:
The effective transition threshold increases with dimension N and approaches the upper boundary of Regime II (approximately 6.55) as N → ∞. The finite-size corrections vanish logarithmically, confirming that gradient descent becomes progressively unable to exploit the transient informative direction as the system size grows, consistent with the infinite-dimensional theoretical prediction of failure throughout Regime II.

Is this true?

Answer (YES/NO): NO